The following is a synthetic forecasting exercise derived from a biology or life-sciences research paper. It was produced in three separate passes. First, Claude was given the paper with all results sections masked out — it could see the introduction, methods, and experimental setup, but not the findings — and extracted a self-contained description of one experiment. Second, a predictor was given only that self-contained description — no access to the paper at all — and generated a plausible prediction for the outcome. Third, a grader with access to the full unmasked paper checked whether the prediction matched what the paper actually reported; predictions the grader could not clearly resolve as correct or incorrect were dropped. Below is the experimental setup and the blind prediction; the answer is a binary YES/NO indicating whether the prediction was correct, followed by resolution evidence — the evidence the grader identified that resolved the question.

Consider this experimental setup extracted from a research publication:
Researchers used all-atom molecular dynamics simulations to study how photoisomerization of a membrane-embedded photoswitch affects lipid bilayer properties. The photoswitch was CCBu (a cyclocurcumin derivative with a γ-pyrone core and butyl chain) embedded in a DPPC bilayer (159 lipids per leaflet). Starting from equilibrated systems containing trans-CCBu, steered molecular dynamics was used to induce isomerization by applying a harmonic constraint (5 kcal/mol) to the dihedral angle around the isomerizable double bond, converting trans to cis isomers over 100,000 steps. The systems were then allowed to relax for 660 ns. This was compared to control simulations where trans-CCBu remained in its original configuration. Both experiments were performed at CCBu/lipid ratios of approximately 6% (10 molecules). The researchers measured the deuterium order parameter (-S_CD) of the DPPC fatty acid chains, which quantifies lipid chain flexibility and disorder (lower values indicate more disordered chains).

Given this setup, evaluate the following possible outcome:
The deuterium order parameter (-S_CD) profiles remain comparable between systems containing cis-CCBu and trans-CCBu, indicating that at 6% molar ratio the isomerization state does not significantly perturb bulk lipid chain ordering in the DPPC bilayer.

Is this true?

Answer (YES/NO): YES